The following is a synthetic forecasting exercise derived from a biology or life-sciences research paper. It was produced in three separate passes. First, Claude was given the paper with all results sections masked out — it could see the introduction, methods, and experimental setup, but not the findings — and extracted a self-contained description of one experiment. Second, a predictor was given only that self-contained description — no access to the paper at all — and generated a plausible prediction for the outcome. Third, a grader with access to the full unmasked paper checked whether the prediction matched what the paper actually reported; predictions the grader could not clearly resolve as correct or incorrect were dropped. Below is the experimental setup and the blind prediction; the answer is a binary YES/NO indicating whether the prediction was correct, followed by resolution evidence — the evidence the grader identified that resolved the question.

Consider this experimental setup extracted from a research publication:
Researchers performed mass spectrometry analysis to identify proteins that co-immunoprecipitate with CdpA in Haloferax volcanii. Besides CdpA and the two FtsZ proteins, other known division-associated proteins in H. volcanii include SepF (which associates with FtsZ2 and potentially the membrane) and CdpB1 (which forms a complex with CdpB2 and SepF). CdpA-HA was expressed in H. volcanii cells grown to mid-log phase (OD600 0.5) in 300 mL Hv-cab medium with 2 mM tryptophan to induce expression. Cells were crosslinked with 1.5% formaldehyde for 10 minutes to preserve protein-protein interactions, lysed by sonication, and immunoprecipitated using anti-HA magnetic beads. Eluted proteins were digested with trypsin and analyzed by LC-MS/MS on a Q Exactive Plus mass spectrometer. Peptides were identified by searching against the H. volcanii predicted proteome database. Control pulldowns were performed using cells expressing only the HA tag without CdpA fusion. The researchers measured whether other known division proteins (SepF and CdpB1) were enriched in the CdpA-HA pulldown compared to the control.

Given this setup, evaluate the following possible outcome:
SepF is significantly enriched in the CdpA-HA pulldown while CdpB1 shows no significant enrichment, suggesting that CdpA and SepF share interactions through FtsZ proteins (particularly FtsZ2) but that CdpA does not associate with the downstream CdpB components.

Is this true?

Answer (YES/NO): NO